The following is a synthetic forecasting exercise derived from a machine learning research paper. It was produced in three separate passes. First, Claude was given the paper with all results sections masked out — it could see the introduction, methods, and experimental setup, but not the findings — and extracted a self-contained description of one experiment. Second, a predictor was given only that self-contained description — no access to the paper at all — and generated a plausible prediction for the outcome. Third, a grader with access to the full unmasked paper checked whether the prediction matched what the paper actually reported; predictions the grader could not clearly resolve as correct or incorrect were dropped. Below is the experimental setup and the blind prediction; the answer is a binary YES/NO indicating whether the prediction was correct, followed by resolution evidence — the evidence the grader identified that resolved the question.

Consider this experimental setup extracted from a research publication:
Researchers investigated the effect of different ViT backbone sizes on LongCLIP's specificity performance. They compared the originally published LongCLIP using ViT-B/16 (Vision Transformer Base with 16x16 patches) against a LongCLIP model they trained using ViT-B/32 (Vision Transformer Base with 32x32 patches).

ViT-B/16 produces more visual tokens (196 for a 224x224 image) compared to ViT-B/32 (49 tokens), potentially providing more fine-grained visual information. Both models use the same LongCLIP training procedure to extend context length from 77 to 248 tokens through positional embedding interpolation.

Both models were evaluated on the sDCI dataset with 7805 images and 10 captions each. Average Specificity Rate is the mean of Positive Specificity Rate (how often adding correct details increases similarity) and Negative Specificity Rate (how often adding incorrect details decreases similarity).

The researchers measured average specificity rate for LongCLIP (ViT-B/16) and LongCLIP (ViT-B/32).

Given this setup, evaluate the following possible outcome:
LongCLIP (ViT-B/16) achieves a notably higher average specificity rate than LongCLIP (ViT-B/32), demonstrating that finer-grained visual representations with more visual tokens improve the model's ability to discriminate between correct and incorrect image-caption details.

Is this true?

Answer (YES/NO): NO